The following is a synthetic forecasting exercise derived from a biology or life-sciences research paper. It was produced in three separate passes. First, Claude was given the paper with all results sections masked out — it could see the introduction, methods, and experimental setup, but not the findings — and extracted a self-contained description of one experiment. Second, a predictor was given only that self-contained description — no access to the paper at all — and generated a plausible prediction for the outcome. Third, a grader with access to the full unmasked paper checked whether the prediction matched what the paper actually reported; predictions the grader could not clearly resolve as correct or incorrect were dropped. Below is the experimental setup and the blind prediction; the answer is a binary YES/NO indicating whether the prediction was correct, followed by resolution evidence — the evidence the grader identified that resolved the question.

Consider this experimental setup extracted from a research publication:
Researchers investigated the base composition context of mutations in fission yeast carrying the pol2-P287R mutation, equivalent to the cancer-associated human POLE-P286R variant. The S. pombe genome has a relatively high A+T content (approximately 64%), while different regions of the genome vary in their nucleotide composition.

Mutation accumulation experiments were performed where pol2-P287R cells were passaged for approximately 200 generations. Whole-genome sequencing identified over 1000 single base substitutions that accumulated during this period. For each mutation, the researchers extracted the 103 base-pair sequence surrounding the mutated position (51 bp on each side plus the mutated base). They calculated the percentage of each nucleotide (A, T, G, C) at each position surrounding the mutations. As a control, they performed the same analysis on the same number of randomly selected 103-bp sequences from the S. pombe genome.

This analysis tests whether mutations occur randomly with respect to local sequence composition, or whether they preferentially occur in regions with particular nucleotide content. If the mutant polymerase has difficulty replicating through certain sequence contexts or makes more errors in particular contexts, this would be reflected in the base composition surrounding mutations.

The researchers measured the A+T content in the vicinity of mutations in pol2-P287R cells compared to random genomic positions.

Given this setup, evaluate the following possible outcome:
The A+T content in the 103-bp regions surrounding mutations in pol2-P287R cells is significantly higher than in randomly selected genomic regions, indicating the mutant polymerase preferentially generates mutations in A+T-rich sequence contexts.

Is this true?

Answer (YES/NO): YES